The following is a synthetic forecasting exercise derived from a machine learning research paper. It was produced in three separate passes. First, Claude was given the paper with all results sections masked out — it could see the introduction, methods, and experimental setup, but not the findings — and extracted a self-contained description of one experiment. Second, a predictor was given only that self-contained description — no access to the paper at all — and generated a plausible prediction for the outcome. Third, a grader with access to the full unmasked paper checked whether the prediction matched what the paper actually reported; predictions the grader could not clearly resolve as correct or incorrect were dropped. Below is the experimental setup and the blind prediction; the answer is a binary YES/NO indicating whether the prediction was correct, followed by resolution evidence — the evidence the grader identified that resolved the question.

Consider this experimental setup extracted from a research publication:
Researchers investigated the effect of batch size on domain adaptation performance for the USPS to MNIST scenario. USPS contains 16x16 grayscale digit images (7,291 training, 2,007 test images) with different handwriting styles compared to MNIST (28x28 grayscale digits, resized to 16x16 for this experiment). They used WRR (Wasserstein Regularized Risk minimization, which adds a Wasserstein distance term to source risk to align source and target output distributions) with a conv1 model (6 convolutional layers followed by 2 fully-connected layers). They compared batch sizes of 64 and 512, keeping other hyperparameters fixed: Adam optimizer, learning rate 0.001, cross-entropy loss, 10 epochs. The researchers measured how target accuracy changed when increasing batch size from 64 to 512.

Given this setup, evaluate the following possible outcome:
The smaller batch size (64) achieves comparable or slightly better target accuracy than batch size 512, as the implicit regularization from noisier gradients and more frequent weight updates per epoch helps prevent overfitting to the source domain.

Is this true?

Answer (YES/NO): NO